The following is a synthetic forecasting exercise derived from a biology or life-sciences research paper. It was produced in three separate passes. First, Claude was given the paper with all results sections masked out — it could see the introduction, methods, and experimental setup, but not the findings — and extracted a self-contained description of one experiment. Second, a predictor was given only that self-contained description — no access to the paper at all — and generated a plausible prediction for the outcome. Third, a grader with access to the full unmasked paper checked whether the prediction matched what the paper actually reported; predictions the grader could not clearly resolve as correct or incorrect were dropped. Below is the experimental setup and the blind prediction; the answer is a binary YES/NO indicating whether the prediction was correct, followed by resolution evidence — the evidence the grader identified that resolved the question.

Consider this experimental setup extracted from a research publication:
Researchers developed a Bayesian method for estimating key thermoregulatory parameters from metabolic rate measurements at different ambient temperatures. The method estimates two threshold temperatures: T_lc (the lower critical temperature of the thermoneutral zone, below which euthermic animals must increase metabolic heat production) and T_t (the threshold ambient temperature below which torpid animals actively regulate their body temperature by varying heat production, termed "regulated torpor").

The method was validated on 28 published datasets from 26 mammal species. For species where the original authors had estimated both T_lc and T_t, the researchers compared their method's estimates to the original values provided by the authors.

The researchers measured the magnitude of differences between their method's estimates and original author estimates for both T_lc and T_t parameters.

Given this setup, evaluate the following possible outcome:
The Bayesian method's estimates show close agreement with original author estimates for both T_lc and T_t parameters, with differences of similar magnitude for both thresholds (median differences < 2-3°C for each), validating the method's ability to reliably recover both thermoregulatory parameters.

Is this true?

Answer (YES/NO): NO